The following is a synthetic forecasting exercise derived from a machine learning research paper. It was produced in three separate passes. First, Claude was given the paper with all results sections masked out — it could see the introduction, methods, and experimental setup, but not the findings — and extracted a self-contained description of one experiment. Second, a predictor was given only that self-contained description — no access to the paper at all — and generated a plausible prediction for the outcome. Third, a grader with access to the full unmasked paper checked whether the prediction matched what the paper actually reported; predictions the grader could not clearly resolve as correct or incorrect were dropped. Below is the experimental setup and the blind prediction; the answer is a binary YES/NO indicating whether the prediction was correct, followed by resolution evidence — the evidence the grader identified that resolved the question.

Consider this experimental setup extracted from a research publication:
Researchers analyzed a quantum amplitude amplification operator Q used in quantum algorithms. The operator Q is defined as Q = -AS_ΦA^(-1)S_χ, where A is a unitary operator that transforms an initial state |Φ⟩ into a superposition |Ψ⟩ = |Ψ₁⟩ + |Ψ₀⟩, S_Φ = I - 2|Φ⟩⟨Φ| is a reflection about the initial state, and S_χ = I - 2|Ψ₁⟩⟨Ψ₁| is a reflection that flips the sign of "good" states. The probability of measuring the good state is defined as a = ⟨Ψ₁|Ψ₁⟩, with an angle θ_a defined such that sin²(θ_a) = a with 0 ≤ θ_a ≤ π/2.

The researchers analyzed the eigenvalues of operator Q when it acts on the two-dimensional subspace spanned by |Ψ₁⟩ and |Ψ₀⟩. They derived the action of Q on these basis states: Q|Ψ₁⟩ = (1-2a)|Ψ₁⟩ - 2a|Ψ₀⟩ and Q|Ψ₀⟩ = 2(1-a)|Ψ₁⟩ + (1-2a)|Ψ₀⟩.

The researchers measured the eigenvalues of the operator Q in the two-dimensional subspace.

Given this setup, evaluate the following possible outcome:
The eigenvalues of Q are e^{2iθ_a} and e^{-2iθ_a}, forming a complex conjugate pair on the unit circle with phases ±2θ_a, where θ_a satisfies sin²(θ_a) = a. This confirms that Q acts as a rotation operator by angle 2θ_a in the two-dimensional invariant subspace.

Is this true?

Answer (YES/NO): YES